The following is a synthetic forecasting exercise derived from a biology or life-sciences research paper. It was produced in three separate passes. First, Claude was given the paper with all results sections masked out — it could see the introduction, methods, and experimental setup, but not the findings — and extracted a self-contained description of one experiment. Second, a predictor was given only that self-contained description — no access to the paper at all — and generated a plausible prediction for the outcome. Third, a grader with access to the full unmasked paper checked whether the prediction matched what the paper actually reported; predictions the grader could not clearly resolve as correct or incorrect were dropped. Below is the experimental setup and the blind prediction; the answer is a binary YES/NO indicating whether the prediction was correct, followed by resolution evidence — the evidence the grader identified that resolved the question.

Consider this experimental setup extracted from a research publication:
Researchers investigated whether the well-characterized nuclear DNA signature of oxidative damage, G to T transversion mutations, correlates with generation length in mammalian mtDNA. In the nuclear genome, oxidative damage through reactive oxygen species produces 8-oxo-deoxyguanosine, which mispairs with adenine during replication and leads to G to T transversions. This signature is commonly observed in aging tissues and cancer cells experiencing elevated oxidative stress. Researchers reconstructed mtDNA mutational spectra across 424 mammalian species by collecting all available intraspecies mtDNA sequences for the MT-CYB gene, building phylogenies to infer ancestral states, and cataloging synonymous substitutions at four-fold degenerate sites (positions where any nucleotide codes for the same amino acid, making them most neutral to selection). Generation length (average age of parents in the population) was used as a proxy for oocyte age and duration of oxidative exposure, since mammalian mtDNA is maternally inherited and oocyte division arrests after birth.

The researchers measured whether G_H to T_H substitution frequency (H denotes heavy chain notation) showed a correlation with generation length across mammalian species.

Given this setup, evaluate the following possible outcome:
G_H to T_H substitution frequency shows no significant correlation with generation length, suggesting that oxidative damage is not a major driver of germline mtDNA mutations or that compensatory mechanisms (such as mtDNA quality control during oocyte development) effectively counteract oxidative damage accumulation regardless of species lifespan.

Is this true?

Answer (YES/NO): NO